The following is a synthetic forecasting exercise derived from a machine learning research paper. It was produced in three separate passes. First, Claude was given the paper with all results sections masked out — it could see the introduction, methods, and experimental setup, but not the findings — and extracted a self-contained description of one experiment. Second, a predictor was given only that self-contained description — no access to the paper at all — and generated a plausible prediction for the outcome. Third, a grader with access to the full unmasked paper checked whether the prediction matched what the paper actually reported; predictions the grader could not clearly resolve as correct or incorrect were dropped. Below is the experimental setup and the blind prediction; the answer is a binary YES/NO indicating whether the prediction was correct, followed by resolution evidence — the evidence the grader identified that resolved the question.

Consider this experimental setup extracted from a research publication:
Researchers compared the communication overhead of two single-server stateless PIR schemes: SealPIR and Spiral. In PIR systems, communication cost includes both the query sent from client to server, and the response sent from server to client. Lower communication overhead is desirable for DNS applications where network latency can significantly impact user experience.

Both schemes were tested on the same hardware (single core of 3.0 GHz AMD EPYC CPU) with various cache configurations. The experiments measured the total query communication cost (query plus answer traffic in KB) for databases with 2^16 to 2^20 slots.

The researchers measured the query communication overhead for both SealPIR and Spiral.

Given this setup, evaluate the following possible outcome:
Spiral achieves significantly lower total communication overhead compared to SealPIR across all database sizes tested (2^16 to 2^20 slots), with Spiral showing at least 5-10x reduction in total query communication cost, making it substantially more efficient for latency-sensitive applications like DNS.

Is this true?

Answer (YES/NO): YES